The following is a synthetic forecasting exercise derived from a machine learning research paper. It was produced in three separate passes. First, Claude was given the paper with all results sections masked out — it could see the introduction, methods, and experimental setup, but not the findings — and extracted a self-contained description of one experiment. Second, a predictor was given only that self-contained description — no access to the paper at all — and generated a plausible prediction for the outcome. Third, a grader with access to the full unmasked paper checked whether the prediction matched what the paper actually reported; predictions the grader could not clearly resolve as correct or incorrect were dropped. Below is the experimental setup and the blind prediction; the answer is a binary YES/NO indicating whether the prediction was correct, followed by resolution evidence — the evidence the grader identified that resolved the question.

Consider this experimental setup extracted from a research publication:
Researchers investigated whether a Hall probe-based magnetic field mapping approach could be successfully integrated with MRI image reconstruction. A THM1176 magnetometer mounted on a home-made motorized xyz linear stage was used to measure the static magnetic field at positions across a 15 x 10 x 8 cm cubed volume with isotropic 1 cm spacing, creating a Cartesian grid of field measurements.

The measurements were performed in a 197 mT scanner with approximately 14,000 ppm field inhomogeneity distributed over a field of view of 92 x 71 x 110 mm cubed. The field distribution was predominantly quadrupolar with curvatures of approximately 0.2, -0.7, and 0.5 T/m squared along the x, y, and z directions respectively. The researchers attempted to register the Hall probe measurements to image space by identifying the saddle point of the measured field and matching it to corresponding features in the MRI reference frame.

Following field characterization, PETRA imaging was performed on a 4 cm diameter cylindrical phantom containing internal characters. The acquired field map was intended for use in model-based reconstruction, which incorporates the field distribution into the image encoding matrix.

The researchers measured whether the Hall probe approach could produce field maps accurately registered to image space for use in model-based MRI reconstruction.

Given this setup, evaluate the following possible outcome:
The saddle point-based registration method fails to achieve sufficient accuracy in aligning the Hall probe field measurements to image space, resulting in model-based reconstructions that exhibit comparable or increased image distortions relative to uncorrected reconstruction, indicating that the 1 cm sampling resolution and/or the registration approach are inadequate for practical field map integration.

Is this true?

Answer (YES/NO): YES